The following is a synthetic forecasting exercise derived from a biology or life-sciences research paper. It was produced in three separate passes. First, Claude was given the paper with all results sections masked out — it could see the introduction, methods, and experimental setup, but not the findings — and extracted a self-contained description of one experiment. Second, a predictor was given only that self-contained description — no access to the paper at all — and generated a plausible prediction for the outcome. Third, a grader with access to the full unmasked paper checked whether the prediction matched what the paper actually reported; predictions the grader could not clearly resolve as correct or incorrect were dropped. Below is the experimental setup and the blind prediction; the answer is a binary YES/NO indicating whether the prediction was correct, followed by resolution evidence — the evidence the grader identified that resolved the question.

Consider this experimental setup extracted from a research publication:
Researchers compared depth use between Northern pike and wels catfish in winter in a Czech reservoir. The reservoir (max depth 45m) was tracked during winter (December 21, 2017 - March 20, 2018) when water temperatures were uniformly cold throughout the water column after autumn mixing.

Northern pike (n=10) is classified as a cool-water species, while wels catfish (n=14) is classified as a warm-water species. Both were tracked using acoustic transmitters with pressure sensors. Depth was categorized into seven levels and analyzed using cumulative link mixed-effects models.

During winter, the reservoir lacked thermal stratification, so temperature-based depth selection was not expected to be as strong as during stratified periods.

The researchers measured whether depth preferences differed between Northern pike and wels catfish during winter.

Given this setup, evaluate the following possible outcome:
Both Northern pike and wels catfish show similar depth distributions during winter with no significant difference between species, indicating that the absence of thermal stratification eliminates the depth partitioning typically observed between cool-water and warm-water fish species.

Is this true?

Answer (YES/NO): NO